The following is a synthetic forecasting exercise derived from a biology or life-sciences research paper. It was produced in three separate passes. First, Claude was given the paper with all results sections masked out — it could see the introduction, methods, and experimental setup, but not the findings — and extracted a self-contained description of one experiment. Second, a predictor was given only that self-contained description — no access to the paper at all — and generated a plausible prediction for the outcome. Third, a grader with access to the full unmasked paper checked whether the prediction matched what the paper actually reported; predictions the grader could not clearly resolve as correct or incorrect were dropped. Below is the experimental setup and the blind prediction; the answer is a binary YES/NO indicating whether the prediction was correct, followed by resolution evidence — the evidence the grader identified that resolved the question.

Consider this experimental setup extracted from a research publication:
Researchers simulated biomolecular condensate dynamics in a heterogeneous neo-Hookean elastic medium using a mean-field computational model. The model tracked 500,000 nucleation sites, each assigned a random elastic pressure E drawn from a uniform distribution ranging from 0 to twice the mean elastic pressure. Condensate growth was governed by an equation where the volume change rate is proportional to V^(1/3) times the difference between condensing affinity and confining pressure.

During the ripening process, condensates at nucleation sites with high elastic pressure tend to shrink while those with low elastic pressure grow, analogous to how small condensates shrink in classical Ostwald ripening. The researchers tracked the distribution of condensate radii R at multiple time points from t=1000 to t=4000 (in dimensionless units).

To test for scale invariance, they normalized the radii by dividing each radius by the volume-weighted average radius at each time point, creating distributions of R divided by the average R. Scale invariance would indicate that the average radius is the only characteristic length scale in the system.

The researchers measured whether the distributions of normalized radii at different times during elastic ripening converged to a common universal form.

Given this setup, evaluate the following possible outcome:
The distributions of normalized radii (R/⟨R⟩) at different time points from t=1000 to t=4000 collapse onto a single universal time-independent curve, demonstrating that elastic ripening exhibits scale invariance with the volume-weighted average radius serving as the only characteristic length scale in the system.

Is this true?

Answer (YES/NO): YES